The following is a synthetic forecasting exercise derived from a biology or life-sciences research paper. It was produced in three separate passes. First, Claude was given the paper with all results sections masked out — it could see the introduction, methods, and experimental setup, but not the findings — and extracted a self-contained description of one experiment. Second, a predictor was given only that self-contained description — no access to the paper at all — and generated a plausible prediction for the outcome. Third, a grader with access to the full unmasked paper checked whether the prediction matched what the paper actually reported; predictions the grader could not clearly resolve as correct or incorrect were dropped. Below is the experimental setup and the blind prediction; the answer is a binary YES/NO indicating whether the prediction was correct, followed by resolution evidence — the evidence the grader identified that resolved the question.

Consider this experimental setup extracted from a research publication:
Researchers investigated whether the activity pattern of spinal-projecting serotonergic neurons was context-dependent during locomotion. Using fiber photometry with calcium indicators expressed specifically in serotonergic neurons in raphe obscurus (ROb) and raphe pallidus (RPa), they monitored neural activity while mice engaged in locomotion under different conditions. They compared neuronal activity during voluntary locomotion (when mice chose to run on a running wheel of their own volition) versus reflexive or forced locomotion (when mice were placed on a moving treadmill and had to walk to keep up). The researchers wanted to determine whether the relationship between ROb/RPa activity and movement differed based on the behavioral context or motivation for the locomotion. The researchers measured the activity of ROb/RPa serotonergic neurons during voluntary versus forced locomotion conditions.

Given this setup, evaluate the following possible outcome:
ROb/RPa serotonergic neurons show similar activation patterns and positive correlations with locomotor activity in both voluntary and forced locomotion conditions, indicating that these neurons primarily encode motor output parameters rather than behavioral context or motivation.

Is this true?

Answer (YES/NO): YES